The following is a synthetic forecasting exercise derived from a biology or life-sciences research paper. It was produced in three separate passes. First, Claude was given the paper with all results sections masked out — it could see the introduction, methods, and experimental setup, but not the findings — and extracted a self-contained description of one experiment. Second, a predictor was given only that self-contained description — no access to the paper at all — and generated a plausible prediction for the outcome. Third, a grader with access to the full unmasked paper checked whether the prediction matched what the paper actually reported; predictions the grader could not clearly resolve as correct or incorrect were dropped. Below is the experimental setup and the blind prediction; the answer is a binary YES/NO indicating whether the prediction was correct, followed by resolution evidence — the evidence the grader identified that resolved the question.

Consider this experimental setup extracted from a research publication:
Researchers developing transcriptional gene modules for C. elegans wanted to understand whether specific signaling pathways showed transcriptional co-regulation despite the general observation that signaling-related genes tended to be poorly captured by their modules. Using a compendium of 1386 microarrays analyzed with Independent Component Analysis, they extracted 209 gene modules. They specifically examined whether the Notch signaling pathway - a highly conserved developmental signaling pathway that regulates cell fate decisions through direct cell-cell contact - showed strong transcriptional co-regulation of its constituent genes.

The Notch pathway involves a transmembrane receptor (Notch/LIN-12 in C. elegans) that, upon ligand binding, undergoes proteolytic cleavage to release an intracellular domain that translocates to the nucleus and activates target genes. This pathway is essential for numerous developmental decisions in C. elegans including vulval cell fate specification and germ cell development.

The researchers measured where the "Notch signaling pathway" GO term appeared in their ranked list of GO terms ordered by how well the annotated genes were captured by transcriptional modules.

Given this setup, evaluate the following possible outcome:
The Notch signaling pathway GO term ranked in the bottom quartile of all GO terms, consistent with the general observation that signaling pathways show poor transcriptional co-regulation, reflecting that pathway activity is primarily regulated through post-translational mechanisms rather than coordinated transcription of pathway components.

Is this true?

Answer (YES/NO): YES